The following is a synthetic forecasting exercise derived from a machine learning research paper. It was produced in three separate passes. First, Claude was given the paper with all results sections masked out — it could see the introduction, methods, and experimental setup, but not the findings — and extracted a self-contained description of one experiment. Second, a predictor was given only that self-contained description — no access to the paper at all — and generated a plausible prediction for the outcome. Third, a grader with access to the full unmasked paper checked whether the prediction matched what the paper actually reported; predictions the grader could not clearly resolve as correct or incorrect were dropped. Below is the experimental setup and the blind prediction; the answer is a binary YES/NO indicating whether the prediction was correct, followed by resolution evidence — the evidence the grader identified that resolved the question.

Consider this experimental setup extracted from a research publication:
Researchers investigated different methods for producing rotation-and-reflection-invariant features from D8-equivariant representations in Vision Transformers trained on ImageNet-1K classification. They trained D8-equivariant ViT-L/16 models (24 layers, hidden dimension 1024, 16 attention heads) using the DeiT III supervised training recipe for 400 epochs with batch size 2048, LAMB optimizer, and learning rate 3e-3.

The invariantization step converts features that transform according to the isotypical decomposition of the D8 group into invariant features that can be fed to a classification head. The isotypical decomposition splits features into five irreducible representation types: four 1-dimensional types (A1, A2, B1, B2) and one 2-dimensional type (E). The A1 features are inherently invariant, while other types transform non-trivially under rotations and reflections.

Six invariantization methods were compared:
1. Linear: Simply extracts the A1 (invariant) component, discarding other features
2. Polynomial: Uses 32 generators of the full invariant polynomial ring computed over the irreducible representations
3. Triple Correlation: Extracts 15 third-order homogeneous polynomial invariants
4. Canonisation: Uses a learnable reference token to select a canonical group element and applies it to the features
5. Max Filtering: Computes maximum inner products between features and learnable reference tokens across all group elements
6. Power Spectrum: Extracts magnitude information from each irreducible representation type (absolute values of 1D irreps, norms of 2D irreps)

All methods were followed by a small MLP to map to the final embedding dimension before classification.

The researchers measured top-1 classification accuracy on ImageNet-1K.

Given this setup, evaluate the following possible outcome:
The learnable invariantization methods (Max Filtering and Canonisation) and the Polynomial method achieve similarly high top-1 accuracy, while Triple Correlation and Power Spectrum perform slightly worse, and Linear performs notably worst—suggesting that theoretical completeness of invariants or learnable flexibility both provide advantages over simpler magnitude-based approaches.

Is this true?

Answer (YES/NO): NO